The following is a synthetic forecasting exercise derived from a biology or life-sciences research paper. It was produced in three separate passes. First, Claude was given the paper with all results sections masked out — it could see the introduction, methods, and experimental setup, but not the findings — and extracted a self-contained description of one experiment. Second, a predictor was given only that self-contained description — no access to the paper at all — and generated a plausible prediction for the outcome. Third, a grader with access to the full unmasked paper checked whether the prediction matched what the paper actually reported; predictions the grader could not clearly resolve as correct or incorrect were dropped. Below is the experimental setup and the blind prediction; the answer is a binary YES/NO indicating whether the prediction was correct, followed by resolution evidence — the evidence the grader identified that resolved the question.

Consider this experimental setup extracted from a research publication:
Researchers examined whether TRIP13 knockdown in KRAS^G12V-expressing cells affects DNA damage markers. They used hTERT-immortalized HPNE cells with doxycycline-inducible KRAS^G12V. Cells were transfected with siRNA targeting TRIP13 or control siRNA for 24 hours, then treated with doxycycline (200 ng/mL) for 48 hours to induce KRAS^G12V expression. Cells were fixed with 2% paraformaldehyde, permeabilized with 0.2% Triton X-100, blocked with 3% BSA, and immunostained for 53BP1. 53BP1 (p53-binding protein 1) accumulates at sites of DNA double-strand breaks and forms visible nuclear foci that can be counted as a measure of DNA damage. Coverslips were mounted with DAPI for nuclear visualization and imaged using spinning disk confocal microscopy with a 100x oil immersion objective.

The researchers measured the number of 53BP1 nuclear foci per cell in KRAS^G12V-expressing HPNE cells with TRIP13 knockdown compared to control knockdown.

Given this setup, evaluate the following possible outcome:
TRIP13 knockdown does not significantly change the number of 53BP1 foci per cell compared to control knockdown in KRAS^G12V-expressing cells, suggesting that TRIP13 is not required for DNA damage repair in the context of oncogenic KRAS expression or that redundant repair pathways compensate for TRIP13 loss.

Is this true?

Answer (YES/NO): NO